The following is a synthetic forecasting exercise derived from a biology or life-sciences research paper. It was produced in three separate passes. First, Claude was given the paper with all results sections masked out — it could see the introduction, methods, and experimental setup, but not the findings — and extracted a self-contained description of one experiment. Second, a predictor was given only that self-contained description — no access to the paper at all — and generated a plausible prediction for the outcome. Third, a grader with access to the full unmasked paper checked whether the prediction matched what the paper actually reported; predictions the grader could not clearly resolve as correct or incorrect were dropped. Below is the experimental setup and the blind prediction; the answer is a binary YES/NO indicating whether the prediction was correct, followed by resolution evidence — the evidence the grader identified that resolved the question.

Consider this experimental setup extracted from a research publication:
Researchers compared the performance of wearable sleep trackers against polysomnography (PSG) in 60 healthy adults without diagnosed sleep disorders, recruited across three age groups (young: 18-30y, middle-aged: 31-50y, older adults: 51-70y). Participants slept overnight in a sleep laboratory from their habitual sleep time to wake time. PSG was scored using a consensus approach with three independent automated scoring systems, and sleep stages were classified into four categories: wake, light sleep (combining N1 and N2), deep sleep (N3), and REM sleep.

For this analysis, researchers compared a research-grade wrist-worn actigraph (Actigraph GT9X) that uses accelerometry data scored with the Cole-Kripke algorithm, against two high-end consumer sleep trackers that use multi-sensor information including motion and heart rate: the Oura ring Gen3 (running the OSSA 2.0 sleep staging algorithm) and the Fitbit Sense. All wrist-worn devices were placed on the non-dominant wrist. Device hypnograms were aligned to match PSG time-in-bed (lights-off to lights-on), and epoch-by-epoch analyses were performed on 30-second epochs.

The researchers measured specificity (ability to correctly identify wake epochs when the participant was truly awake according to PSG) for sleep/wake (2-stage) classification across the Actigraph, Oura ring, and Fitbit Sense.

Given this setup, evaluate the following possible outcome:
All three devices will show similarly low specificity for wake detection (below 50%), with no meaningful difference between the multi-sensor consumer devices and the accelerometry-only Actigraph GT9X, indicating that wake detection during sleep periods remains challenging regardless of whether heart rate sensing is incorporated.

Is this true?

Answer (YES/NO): NO